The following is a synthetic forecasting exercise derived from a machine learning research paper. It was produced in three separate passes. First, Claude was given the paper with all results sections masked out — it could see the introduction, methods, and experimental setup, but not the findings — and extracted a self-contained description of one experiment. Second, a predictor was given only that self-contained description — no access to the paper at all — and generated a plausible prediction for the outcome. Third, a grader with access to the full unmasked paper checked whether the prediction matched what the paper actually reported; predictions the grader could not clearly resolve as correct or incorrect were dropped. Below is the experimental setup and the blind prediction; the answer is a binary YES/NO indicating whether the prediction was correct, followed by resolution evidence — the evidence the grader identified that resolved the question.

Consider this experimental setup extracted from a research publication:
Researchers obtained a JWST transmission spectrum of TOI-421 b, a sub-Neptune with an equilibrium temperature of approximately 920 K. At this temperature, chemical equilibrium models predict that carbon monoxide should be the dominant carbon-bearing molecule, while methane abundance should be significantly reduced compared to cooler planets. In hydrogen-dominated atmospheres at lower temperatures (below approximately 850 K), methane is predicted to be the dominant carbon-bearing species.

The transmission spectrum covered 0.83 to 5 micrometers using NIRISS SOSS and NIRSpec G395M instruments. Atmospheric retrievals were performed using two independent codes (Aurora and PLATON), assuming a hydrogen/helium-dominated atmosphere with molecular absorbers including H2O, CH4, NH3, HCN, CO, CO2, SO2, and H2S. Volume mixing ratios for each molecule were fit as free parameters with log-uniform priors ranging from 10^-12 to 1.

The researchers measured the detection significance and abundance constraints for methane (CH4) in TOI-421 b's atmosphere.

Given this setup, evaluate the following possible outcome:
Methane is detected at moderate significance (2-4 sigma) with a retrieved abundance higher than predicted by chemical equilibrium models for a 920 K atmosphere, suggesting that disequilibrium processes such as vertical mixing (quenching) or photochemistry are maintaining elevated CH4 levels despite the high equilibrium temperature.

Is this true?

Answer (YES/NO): NO